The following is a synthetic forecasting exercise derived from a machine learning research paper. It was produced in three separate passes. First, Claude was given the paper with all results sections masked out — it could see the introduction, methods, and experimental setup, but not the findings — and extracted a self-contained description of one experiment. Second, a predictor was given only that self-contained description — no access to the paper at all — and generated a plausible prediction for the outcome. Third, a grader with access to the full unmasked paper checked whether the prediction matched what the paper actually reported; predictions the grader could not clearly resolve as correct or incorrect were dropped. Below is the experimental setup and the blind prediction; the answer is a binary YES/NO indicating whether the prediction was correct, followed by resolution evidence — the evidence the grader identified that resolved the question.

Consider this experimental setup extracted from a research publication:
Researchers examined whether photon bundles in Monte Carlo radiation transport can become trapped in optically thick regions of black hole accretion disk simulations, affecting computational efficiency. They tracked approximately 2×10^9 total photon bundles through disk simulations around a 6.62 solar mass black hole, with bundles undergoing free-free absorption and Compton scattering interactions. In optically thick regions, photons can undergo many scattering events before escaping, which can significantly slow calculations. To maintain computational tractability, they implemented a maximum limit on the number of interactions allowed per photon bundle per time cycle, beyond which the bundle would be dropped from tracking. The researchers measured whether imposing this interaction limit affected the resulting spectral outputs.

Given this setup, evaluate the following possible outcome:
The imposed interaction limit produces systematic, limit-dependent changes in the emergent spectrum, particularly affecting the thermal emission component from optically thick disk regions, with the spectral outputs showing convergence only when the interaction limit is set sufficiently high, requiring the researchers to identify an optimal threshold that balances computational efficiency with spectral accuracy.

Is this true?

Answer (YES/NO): NO